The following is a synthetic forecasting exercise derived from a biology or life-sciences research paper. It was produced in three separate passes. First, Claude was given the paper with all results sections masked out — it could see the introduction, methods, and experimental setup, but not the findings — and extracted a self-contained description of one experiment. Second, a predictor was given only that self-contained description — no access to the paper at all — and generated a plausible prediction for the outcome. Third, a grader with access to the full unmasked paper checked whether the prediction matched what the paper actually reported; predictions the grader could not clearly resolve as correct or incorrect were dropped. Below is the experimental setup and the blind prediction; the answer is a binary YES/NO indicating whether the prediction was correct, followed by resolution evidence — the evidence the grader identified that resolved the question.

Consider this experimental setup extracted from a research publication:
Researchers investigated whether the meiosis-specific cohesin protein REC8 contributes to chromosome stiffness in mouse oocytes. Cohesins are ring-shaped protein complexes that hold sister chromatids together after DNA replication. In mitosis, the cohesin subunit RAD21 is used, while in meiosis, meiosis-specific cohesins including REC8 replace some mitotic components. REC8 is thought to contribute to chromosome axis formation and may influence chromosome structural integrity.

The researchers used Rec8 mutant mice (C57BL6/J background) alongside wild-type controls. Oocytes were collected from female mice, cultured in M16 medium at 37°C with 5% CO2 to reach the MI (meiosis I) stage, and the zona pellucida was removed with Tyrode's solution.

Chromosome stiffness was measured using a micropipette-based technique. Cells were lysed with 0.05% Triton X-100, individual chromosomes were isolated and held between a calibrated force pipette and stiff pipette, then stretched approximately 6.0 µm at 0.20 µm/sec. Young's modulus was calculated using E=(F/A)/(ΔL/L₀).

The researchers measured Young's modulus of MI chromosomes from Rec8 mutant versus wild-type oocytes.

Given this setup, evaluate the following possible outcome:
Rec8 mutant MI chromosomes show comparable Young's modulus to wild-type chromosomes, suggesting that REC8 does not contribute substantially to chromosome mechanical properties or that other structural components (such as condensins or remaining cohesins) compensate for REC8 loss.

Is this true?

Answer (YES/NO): YES